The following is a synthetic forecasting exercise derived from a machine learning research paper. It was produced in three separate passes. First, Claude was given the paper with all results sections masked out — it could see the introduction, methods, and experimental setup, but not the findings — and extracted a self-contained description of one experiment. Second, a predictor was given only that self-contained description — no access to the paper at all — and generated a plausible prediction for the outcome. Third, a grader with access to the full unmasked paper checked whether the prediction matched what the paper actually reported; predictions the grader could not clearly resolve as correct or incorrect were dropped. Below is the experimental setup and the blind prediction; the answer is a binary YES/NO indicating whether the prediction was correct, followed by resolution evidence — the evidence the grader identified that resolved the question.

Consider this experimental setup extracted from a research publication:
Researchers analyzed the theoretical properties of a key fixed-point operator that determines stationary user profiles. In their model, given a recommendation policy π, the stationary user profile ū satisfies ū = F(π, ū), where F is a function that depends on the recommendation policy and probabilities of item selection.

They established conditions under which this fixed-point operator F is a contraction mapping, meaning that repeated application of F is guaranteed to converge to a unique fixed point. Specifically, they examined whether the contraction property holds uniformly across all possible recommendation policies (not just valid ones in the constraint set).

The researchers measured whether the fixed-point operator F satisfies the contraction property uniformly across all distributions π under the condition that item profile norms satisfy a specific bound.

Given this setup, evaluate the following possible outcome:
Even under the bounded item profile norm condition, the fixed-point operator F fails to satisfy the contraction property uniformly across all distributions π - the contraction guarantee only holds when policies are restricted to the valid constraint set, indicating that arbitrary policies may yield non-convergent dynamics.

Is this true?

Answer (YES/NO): NO